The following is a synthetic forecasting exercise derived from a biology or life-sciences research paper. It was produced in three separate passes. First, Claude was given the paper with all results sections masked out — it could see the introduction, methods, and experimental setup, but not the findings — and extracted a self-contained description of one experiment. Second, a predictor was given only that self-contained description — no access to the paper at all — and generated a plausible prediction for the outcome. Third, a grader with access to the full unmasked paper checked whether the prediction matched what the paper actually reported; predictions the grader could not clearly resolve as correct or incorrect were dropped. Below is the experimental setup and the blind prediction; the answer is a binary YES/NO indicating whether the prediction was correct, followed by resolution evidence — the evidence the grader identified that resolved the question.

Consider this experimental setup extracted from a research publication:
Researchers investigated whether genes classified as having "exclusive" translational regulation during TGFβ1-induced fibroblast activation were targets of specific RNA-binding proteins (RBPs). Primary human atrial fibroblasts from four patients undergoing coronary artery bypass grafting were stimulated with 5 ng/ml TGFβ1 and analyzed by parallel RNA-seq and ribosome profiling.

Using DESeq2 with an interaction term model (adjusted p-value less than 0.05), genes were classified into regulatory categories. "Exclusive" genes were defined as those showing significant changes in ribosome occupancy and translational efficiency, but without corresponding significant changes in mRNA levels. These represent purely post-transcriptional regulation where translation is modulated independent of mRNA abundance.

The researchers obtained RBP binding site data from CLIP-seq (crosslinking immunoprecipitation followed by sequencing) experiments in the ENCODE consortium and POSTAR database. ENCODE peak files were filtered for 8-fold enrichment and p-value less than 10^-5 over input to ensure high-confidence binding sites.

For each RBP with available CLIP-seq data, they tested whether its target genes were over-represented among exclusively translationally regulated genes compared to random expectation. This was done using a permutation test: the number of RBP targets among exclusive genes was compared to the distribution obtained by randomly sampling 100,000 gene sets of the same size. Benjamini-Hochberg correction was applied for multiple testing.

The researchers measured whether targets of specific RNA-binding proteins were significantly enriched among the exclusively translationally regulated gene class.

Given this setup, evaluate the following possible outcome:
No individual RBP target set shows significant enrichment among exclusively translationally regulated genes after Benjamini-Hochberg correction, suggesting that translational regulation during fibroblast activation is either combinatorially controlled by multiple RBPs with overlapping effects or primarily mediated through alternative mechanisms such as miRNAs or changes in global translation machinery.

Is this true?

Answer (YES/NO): NO